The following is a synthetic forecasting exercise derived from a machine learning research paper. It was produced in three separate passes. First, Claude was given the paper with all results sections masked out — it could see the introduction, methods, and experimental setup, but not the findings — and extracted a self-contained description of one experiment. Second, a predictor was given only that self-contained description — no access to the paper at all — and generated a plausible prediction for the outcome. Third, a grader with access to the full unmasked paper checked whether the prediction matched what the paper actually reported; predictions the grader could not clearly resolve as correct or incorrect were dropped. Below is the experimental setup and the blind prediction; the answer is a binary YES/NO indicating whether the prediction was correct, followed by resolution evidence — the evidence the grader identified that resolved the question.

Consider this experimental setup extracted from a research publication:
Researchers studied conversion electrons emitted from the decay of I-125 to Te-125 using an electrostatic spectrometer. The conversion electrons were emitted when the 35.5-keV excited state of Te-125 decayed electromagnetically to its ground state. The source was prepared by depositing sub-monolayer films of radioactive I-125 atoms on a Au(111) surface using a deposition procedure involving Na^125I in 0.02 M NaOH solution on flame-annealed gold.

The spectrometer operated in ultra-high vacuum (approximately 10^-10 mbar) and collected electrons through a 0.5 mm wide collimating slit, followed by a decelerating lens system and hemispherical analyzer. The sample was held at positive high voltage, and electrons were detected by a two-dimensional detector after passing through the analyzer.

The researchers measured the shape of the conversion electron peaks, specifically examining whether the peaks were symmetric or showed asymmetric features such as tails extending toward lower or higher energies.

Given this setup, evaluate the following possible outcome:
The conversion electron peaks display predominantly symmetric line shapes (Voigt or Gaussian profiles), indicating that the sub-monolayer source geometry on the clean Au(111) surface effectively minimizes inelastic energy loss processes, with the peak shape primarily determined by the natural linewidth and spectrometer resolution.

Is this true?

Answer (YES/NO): NO